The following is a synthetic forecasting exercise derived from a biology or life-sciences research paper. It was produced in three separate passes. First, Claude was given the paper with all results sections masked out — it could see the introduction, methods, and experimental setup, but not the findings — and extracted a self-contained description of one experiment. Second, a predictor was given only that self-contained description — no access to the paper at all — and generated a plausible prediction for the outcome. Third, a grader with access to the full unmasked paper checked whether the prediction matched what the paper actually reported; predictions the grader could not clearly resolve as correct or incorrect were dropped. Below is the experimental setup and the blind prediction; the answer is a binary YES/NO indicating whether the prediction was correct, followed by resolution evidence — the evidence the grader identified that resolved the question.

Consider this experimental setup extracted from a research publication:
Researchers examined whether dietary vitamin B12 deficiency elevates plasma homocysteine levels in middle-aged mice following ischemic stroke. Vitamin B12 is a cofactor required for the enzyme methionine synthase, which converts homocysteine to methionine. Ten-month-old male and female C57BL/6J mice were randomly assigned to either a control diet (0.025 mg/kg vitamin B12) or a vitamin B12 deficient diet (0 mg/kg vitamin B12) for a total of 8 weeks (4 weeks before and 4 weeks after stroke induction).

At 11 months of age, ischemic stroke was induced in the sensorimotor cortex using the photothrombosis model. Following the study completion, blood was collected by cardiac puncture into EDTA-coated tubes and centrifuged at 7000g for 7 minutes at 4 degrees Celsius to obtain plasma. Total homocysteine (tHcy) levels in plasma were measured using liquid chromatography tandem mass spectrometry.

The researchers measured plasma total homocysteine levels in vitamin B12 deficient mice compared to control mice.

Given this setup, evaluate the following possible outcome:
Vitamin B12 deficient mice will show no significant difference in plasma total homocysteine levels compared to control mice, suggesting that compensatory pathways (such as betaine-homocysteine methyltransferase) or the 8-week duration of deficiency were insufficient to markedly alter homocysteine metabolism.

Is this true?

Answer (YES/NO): NO